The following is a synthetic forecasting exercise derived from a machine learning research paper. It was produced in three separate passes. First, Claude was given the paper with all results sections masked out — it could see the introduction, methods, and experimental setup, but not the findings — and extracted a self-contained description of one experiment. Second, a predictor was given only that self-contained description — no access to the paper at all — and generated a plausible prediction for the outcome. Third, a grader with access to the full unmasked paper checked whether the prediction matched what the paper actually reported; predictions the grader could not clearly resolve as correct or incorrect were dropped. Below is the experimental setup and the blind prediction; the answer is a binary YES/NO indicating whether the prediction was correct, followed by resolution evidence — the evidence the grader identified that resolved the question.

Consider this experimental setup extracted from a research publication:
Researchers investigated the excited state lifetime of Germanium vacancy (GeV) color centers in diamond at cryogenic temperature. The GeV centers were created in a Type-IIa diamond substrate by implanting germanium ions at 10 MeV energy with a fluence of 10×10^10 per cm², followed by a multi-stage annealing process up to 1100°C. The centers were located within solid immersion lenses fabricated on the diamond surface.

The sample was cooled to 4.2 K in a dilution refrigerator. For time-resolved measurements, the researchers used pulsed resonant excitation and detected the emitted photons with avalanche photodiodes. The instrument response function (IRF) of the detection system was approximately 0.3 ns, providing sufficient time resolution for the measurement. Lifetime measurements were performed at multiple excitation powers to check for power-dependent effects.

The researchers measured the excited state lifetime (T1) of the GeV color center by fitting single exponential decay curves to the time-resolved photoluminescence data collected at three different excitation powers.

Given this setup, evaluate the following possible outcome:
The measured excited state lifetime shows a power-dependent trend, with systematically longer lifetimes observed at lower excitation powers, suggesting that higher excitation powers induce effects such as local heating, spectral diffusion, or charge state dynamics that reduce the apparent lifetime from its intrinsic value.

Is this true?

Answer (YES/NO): NO